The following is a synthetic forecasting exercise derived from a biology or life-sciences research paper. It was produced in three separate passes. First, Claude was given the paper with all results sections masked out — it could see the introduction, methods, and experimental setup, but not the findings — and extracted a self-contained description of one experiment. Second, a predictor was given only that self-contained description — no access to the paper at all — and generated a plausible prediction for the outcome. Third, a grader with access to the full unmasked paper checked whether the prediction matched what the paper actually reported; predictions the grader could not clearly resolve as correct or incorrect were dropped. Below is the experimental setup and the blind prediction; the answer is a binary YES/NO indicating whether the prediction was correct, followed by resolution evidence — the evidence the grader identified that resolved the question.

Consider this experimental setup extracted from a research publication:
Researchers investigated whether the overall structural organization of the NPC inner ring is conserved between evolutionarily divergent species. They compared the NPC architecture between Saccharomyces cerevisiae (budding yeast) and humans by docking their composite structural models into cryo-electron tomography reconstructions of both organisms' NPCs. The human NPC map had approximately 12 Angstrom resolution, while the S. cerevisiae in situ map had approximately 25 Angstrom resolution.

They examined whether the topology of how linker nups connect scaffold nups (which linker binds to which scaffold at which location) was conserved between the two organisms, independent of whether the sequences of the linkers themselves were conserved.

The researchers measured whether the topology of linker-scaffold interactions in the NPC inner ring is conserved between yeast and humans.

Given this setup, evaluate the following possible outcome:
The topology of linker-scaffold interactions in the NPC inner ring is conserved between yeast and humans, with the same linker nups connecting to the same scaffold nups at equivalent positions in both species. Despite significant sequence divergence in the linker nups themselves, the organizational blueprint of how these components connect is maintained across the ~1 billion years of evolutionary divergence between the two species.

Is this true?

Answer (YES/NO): YES